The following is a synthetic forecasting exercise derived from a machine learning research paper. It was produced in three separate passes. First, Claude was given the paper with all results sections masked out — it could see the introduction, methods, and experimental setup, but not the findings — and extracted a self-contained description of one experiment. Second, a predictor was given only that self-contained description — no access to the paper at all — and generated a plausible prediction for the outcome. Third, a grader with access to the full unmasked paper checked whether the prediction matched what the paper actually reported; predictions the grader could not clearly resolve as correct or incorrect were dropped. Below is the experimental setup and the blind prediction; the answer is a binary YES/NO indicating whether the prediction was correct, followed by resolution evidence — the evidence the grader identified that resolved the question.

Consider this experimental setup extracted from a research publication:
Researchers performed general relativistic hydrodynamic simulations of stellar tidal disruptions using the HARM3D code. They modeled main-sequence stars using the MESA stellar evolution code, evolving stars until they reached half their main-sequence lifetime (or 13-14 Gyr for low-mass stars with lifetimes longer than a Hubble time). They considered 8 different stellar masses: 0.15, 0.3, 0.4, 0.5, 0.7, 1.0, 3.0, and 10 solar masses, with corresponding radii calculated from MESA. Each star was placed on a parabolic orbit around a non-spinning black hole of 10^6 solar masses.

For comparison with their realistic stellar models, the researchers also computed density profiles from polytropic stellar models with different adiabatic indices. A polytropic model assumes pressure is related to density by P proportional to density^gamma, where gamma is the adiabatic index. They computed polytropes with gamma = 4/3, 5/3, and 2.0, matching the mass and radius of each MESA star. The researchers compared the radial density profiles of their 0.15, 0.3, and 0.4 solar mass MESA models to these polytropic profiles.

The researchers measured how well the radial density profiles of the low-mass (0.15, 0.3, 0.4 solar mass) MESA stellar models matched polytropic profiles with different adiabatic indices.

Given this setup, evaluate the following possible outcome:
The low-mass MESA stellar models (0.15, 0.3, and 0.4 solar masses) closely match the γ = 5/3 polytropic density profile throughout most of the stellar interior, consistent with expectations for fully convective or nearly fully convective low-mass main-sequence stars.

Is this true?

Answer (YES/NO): YES